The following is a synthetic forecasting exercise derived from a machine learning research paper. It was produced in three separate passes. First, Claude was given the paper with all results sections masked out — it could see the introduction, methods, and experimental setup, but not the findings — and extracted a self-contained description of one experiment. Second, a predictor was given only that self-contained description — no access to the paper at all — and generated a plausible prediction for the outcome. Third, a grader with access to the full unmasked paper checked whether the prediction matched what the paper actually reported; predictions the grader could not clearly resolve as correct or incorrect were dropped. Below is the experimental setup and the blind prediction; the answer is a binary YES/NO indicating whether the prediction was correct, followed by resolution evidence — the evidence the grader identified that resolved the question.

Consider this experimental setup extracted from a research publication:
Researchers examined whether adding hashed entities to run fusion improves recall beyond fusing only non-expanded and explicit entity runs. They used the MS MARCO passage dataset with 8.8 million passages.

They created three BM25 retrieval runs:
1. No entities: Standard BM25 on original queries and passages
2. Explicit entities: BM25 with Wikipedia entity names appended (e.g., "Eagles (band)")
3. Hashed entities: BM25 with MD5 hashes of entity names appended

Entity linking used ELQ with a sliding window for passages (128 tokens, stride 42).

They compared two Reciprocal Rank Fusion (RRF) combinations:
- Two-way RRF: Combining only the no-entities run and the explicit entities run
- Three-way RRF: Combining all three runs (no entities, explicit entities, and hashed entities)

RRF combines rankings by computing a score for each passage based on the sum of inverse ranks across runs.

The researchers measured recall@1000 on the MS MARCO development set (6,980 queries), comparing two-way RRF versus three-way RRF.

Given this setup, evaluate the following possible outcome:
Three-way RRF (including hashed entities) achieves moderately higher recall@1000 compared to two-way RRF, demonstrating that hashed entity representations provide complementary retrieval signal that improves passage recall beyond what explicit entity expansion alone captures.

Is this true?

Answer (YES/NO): NO